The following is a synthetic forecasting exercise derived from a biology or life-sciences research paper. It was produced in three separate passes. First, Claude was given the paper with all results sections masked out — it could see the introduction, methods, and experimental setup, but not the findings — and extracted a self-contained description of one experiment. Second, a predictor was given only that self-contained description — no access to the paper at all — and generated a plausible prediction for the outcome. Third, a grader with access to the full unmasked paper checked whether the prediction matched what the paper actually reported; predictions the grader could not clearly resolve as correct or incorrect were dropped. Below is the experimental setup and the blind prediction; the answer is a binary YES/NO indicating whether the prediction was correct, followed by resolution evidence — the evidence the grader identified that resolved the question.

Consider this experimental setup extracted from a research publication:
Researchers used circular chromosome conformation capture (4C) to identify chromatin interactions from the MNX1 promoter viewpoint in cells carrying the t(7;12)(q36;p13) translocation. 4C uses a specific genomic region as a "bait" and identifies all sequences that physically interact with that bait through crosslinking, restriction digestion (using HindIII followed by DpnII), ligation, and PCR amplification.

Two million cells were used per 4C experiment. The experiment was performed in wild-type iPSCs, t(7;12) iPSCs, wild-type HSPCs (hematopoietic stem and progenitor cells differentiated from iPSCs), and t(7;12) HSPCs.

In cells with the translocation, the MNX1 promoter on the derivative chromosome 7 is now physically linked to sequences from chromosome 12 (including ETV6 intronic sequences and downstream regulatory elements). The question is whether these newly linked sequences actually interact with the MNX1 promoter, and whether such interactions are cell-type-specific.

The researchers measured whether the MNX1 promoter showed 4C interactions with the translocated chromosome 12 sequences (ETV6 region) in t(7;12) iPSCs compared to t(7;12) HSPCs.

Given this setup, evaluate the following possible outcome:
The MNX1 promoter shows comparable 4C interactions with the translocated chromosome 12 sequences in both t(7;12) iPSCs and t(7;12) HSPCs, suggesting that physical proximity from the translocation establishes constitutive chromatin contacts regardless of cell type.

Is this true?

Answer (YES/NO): NO